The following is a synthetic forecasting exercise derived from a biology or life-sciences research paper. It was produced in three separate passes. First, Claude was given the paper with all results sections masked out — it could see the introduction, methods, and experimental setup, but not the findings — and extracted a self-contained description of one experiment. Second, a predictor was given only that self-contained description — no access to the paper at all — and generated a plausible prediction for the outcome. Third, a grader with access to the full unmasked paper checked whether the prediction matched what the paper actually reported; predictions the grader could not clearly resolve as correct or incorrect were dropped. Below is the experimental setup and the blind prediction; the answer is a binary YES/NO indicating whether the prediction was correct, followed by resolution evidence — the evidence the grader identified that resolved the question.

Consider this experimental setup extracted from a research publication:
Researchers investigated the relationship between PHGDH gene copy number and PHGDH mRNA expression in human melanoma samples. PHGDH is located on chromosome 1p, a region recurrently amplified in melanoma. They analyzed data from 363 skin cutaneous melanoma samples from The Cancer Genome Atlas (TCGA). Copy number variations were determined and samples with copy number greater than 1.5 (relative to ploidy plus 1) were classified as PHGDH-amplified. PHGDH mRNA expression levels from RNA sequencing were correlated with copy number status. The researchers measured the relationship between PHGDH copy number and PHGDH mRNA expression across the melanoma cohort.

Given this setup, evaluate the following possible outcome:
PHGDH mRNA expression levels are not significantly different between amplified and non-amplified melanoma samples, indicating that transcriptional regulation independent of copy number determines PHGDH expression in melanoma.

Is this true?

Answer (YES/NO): NO